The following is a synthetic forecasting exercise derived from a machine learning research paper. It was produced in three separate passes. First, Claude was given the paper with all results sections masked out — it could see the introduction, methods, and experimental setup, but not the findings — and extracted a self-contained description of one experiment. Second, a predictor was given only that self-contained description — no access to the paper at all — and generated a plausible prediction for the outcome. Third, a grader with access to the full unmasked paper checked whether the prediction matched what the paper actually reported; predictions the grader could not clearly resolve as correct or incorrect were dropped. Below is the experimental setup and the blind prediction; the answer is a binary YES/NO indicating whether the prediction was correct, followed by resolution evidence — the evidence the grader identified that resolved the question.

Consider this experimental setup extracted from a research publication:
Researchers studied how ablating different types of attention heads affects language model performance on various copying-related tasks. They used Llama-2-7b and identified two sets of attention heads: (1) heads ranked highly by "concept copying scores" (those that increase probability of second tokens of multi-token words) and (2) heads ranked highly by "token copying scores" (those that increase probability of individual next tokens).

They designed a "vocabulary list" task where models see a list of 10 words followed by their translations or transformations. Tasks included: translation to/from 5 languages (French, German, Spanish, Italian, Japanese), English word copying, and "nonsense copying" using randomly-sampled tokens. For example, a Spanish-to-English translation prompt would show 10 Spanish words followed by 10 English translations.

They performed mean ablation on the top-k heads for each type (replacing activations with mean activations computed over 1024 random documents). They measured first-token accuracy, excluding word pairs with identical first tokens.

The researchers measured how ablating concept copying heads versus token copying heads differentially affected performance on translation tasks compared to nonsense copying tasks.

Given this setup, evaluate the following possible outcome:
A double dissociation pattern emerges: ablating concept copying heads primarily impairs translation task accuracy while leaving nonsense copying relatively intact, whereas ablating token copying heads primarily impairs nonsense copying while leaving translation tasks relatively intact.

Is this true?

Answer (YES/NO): YES